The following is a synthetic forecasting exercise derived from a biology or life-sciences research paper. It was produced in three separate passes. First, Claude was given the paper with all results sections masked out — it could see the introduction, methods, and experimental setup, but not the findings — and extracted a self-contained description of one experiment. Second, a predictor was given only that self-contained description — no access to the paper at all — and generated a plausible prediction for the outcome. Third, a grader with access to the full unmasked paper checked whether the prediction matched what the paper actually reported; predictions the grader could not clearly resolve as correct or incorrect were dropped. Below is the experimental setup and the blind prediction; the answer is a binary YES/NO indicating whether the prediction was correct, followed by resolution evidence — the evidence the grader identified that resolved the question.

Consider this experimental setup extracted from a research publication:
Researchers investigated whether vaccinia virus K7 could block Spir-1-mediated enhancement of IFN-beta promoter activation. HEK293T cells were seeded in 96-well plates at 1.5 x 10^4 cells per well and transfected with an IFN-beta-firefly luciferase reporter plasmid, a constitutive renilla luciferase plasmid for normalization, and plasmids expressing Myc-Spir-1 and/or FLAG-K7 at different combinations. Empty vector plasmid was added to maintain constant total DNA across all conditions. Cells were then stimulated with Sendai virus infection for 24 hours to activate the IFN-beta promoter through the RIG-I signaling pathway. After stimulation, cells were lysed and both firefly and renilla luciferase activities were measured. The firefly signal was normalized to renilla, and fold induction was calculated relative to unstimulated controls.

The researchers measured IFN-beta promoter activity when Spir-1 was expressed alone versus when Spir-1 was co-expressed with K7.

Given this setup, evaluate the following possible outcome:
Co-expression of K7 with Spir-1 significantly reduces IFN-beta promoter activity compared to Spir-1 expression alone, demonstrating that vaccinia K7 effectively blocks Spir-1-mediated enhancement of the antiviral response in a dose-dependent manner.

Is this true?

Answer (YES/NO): NO